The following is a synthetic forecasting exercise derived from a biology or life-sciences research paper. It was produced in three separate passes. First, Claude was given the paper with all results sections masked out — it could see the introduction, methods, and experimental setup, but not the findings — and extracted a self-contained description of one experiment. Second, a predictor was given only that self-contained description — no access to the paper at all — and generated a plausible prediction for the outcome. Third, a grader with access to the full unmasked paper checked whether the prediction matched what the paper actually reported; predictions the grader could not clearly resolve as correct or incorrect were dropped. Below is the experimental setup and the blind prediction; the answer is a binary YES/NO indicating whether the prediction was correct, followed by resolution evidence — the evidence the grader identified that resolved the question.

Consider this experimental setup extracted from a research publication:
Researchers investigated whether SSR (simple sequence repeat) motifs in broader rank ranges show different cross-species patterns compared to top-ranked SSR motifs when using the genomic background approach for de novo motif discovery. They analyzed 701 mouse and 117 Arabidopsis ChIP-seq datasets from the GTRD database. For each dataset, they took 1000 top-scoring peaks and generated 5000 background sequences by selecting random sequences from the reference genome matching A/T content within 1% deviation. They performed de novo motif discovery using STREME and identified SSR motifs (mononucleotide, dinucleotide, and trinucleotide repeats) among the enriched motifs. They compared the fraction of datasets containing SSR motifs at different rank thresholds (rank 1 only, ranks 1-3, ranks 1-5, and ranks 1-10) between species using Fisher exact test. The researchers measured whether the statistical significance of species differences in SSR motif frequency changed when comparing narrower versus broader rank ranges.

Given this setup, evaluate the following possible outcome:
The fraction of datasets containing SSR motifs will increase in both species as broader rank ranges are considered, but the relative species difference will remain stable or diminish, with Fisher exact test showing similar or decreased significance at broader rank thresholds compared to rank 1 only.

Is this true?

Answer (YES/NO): NO